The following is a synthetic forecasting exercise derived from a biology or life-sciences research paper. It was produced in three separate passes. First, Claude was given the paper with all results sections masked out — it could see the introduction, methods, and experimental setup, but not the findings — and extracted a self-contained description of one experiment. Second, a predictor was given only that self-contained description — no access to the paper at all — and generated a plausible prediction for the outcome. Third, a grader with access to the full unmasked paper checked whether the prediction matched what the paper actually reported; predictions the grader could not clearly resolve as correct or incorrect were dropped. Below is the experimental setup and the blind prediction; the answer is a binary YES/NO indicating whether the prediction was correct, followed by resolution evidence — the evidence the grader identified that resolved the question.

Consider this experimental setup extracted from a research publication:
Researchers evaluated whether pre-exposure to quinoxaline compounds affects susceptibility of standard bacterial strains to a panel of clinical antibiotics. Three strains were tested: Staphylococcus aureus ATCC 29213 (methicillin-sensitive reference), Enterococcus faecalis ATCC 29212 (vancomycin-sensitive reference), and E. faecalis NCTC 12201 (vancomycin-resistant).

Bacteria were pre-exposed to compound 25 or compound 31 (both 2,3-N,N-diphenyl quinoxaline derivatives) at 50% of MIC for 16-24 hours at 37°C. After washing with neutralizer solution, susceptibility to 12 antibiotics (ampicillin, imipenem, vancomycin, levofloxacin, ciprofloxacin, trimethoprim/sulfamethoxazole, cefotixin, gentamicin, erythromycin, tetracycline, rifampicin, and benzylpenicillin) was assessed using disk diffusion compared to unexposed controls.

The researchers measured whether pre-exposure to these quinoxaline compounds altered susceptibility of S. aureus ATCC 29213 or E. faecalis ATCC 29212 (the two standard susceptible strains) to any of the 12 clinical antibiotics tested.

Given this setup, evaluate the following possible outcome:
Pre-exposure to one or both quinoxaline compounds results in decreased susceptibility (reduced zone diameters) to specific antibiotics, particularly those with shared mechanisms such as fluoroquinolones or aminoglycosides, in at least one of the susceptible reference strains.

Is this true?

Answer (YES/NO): NO